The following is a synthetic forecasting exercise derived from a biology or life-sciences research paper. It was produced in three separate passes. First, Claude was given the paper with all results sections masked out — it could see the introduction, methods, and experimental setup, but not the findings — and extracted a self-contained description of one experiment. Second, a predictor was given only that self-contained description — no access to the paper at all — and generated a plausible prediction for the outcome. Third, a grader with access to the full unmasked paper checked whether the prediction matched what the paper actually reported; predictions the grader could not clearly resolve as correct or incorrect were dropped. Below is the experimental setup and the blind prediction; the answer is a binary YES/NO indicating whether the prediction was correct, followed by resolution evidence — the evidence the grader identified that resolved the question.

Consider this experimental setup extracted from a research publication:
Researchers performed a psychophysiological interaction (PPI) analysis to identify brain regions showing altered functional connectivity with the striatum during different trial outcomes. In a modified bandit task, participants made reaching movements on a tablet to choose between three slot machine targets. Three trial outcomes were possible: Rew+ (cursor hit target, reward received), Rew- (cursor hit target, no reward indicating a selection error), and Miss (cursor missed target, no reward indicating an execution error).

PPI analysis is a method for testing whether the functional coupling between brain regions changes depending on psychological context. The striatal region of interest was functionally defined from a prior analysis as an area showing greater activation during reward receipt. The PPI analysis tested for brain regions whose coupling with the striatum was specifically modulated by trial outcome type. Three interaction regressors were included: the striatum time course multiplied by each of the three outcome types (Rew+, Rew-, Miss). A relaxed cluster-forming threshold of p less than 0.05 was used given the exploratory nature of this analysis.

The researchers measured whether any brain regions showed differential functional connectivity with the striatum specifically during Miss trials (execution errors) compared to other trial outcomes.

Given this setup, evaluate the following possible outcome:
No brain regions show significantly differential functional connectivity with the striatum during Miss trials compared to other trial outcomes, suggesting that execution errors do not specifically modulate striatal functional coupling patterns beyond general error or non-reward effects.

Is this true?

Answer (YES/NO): NO